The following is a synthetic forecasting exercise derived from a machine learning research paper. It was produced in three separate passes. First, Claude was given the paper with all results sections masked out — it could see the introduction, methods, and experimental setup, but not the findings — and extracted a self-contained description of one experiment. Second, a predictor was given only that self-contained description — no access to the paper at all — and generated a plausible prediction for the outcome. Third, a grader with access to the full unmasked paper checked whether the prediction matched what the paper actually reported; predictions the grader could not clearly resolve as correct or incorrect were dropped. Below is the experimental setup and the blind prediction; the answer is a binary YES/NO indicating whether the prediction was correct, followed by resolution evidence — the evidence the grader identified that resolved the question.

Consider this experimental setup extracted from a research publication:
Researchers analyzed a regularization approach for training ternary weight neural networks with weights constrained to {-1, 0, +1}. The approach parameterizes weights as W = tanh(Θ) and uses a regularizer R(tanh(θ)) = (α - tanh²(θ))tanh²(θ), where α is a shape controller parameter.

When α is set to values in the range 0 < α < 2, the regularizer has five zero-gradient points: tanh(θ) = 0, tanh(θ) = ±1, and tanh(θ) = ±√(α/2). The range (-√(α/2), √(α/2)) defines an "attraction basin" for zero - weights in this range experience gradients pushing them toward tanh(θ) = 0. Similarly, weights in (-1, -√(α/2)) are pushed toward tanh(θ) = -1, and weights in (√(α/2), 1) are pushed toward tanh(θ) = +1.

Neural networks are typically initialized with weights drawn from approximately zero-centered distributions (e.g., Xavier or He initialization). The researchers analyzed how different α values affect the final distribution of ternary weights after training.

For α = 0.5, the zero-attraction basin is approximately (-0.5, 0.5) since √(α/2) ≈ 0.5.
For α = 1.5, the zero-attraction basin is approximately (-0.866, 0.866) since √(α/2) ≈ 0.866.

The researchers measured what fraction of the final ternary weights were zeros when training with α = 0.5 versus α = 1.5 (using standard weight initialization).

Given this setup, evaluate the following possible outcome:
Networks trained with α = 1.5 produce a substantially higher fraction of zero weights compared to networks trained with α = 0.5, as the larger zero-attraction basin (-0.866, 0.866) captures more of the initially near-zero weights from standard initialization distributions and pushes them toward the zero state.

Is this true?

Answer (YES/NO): YES